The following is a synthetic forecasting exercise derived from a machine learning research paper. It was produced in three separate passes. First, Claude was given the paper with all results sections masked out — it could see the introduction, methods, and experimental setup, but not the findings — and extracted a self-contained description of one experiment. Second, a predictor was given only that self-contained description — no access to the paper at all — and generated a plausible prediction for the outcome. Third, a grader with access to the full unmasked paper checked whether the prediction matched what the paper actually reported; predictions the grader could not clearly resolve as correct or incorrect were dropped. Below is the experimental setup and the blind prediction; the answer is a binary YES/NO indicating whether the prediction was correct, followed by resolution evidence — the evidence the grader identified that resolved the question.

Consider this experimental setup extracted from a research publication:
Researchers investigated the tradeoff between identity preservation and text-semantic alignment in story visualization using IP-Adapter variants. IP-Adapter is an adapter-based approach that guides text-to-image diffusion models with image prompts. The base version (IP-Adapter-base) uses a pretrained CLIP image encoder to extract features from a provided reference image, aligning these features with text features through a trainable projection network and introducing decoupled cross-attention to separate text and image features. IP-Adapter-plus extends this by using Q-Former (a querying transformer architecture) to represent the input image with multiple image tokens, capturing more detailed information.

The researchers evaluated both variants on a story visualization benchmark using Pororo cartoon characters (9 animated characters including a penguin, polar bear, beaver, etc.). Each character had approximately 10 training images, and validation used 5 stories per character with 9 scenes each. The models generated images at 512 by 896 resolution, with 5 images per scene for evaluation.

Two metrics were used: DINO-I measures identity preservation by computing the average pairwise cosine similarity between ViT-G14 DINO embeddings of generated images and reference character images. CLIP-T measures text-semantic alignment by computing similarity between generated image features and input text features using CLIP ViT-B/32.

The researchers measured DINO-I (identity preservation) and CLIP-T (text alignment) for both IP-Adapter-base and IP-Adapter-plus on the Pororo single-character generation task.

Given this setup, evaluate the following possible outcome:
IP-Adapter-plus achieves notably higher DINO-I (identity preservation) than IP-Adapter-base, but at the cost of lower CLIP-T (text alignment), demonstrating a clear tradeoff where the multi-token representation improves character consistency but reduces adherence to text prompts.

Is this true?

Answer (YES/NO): YES